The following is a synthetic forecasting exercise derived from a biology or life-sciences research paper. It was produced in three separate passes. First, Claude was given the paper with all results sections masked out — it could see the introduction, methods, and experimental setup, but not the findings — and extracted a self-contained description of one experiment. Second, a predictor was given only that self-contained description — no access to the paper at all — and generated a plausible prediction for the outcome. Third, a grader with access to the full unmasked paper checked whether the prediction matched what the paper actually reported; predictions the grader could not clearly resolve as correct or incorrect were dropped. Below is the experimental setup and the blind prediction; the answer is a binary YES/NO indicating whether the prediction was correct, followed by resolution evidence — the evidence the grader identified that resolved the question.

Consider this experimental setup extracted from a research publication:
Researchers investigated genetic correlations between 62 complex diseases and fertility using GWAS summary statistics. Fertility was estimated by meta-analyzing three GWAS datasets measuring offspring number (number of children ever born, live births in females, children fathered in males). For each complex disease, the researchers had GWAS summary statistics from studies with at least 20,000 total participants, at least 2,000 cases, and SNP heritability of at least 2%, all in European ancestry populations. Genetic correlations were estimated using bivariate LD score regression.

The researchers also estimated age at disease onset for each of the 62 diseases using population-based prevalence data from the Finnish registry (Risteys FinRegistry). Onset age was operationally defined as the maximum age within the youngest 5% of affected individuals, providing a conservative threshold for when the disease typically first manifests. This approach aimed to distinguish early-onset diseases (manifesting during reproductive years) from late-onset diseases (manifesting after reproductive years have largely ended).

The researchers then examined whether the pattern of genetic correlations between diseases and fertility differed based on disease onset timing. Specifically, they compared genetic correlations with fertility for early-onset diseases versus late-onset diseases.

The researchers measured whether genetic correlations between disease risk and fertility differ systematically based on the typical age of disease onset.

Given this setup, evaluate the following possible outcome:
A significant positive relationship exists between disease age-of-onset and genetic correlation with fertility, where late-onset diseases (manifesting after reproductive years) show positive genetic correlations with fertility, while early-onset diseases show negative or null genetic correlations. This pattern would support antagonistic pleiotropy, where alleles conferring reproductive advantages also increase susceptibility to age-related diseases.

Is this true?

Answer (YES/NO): NO